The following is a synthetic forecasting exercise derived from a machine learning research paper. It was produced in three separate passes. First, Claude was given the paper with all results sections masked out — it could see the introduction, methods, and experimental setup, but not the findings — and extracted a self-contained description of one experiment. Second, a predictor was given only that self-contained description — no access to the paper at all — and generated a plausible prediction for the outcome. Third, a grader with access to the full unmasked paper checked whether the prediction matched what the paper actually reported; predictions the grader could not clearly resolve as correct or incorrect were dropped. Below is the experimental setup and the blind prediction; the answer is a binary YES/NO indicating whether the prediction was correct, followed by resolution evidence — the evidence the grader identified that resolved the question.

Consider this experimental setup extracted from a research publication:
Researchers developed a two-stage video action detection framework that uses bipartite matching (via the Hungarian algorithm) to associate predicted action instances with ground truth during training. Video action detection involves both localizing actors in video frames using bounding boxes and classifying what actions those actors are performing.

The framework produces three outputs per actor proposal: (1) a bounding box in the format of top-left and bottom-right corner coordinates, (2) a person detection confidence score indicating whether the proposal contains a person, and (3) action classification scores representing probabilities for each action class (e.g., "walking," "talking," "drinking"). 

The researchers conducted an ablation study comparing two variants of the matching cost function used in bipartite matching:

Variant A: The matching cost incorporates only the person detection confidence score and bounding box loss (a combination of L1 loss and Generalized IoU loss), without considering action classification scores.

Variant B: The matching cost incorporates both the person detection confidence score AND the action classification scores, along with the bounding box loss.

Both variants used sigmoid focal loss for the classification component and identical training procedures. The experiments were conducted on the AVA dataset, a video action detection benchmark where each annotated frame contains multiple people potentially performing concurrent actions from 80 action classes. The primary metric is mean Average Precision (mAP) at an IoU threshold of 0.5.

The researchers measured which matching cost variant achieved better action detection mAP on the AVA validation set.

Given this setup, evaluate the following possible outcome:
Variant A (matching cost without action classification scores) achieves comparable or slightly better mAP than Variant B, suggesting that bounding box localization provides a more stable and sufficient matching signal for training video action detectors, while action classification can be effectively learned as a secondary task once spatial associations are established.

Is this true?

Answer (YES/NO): YES